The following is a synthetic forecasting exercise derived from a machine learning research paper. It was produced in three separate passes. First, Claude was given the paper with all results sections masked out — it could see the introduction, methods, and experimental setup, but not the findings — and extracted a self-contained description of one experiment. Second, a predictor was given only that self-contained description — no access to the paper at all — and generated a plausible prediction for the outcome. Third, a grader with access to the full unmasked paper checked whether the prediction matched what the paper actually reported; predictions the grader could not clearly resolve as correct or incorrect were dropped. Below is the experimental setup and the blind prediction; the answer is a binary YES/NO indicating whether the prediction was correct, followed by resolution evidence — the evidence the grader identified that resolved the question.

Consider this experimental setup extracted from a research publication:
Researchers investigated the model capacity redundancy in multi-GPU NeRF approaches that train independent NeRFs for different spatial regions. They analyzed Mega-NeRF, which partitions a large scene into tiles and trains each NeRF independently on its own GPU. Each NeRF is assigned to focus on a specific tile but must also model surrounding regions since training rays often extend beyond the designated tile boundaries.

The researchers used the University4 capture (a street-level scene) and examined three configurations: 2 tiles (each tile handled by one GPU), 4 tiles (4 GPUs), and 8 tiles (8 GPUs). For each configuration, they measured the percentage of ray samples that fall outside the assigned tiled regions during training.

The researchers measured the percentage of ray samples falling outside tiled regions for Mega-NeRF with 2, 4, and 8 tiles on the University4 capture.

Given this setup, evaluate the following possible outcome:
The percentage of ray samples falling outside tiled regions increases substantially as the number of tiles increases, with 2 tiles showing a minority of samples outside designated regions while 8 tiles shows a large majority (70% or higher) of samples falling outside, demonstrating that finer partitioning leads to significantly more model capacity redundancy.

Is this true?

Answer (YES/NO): NO